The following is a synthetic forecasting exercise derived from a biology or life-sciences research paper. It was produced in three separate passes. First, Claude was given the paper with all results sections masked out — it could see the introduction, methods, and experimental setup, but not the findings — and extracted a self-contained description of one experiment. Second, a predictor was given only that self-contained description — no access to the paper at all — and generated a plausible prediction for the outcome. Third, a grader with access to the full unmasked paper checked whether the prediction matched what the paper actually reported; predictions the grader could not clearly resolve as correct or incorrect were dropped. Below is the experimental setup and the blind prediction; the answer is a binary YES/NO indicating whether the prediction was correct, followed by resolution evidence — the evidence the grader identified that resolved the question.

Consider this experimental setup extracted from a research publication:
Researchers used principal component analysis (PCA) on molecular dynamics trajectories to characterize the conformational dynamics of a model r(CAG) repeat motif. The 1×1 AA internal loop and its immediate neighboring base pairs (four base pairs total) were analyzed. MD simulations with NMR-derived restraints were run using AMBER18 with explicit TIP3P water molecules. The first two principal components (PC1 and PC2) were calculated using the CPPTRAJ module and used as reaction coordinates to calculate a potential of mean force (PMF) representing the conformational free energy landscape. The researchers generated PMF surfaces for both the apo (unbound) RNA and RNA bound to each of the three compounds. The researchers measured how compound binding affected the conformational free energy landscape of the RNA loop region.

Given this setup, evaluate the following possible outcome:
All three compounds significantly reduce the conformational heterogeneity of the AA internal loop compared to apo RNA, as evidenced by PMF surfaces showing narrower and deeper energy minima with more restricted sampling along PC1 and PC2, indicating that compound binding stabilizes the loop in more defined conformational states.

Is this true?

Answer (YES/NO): NO